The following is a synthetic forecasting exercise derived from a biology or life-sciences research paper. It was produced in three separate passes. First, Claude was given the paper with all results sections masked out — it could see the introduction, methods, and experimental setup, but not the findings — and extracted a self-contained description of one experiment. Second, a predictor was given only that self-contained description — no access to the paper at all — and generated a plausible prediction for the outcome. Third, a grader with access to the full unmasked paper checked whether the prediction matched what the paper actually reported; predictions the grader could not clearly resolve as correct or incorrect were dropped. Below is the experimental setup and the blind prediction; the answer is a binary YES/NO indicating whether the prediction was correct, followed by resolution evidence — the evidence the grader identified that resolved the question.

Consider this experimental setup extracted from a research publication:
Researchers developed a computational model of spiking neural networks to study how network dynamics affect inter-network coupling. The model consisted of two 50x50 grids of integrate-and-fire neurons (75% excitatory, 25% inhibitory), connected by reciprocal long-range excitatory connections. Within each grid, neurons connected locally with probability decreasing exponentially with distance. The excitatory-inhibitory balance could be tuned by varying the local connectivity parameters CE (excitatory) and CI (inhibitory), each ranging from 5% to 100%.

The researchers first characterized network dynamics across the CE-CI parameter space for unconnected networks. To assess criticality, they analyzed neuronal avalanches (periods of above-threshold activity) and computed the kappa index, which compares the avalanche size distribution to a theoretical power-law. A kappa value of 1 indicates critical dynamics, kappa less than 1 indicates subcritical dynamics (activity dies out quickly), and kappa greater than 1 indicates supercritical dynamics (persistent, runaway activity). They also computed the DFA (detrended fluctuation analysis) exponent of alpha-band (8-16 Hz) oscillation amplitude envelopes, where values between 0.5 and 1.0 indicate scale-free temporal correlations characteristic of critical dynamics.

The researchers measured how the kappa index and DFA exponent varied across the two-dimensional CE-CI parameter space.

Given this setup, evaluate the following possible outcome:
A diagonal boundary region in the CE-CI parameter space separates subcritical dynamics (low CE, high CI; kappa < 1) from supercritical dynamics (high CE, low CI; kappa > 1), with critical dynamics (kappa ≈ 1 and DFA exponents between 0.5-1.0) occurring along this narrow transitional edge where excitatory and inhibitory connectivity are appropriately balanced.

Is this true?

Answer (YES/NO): YES